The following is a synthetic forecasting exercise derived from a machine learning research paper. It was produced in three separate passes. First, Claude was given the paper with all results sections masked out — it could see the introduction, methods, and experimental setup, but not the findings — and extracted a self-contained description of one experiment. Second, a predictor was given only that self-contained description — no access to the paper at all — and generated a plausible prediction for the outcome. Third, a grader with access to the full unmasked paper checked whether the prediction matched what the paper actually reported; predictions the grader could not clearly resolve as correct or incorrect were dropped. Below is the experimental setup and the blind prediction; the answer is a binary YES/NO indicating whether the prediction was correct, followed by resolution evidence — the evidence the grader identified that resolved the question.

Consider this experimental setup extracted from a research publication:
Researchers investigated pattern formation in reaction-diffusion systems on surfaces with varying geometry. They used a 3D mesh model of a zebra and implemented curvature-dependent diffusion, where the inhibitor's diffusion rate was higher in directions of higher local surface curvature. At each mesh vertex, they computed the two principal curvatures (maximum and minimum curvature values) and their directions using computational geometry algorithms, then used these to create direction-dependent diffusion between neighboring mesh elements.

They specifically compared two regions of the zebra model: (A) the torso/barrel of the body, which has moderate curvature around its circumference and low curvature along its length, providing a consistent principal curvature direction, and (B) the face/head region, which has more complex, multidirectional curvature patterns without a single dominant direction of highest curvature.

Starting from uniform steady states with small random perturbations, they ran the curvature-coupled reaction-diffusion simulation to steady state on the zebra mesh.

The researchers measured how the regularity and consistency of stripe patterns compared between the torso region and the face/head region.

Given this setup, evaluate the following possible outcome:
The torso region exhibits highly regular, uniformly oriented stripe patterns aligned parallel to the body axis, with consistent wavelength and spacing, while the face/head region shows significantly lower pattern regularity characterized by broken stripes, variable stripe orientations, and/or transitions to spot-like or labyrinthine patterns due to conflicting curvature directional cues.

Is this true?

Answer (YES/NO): NO